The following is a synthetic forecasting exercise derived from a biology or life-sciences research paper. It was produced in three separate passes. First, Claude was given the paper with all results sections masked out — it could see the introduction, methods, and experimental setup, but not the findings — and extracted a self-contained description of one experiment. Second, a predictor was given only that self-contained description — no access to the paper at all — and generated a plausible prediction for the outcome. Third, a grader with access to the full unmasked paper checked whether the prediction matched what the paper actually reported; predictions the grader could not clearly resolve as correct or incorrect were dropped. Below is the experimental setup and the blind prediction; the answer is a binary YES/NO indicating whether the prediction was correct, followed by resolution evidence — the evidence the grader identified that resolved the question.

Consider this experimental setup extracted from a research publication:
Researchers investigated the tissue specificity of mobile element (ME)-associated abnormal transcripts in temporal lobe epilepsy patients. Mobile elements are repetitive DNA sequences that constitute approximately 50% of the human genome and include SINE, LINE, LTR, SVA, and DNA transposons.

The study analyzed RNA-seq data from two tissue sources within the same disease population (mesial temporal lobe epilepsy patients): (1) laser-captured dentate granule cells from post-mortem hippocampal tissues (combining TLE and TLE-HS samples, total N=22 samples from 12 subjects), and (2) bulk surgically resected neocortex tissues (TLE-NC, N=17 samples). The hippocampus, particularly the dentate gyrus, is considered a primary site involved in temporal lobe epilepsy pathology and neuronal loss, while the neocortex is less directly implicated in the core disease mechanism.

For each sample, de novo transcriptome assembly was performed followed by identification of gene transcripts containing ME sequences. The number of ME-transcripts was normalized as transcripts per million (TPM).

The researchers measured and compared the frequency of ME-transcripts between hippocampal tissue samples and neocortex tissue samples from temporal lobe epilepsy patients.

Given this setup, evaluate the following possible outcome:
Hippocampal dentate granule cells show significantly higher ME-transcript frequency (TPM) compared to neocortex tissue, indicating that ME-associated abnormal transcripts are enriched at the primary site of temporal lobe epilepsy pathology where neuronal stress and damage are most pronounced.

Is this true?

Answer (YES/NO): YES